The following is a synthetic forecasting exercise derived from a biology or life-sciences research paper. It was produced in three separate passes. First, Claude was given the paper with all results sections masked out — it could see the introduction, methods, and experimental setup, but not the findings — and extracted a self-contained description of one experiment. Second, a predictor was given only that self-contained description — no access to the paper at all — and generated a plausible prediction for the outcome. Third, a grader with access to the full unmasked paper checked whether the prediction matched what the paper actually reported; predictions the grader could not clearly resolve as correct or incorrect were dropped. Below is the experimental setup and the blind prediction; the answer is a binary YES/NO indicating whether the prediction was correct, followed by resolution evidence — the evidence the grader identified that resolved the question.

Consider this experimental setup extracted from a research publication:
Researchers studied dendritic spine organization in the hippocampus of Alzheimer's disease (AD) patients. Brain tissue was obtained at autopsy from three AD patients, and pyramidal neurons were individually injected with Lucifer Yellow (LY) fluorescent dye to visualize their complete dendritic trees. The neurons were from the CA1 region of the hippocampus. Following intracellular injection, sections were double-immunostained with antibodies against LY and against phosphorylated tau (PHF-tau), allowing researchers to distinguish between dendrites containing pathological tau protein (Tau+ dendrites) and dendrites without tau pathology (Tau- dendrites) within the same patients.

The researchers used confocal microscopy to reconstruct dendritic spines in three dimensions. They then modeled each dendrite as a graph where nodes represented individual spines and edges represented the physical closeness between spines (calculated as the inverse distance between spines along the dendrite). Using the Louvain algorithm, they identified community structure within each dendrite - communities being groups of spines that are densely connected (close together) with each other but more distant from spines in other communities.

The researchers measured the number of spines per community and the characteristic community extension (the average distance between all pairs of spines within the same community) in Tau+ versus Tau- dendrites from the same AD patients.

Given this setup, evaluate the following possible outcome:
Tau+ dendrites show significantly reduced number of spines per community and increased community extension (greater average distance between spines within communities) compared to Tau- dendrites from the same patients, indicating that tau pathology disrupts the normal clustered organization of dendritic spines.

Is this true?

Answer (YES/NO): NO